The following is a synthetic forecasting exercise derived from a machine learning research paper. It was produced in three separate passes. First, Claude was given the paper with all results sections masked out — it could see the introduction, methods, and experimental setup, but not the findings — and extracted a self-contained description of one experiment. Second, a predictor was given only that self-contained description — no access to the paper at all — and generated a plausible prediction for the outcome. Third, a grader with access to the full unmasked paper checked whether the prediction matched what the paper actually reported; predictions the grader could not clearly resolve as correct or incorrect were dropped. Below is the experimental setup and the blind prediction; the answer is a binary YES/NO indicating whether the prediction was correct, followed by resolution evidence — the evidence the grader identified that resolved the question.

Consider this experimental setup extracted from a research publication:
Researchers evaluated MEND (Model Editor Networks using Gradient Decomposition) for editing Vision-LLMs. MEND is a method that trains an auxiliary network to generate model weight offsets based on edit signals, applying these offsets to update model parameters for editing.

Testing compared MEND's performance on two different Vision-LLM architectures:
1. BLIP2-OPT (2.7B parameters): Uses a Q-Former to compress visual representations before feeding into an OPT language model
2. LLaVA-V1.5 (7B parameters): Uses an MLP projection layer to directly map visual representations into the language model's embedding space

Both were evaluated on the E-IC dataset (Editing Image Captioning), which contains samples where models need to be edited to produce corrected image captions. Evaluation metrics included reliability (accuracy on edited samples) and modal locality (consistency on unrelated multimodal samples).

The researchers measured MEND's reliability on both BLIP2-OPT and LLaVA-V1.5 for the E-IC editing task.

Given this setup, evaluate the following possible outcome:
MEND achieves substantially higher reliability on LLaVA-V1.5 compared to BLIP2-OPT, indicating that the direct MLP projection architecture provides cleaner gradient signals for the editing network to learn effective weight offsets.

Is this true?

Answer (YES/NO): YES